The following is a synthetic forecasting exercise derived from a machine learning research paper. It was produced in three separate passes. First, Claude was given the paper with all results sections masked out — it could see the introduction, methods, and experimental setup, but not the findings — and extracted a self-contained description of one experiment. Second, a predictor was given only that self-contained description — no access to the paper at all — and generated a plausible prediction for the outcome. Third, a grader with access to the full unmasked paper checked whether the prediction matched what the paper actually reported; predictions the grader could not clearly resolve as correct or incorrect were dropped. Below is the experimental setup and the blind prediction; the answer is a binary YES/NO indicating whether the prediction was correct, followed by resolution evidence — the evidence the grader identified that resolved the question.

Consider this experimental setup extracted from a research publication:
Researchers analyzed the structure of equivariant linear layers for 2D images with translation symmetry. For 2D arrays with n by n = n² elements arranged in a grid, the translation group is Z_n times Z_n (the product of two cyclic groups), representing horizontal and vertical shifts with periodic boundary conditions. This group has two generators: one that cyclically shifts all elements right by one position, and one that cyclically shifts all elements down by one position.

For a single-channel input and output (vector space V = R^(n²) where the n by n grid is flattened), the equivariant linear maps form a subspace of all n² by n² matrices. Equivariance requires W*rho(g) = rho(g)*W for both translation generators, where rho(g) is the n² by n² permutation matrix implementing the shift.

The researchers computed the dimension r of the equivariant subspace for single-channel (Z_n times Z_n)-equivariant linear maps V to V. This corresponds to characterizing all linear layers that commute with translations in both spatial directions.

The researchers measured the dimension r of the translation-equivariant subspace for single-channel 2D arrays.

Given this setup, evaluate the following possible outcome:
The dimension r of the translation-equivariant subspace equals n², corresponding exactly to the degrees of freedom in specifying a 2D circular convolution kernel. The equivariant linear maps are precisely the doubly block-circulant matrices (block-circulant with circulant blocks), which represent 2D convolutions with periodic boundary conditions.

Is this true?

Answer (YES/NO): YES